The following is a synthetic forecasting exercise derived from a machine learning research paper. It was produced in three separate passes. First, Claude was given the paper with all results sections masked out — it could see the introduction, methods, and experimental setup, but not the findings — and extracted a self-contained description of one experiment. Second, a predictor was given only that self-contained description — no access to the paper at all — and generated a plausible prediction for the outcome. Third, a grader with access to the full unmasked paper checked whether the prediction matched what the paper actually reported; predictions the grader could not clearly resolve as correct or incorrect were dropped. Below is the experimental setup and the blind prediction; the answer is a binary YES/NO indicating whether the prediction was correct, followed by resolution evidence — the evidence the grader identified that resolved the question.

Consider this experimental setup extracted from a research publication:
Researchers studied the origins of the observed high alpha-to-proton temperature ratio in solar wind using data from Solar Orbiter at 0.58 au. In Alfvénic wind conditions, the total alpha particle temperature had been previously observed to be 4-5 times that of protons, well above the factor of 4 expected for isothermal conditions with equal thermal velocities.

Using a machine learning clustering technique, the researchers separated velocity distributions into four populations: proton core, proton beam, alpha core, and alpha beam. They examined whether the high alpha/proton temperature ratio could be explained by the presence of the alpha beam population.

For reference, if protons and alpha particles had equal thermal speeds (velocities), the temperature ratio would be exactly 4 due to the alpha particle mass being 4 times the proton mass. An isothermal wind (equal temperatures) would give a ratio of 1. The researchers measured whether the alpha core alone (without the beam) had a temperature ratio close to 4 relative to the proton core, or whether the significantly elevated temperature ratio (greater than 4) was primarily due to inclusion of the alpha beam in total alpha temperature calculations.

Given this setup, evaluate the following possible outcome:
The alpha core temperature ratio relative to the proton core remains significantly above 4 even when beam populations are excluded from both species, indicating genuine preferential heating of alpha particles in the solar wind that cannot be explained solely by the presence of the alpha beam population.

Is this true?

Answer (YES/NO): NO